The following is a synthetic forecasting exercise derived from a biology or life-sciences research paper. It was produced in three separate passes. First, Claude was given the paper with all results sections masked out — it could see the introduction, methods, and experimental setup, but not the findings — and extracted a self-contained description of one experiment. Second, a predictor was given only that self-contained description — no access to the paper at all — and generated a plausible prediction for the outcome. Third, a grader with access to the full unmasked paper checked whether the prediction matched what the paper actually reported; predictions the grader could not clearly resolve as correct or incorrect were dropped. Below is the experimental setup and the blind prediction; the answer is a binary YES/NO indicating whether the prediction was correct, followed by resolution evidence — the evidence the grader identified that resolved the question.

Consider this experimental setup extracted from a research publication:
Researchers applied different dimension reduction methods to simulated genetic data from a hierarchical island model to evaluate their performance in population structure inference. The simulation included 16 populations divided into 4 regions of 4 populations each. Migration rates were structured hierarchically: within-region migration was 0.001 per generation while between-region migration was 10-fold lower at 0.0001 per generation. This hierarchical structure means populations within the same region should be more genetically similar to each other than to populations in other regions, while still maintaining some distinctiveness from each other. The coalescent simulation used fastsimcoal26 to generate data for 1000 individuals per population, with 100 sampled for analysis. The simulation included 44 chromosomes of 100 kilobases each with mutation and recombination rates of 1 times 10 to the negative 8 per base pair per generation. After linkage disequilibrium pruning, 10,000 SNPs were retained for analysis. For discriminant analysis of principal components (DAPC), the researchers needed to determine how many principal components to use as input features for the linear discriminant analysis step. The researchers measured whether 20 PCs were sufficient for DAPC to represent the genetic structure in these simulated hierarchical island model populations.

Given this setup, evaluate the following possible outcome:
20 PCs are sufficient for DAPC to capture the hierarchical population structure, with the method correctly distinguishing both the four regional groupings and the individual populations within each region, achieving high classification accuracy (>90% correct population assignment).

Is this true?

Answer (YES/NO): NO